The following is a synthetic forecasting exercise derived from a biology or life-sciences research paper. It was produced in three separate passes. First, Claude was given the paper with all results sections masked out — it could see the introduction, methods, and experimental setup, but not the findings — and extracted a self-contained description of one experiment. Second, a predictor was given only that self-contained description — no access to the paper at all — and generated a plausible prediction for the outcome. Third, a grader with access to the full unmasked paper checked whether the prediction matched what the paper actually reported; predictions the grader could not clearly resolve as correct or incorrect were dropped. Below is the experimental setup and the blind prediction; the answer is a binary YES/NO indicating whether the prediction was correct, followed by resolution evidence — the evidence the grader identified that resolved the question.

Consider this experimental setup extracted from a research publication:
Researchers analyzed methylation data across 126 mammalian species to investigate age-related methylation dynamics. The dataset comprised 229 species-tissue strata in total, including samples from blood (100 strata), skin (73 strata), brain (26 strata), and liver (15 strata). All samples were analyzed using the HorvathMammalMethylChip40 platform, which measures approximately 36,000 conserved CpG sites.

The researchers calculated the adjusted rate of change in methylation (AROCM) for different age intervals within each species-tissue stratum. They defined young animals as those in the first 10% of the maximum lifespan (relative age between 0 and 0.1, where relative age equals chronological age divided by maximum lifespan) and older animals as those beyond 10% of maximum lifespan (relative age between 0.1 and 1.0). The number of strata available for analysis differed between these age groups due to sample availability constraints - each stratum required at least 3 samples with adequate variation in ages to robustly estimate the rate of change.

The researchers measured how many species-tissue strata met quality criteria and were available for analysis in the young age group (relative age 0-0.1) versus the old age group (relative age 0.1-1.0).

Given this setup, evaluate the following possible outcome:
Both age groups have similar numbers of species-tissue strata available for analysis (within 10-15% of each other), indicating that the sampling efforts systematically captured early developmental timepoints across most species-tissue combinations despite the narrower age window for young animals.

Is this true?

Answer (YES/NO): NO